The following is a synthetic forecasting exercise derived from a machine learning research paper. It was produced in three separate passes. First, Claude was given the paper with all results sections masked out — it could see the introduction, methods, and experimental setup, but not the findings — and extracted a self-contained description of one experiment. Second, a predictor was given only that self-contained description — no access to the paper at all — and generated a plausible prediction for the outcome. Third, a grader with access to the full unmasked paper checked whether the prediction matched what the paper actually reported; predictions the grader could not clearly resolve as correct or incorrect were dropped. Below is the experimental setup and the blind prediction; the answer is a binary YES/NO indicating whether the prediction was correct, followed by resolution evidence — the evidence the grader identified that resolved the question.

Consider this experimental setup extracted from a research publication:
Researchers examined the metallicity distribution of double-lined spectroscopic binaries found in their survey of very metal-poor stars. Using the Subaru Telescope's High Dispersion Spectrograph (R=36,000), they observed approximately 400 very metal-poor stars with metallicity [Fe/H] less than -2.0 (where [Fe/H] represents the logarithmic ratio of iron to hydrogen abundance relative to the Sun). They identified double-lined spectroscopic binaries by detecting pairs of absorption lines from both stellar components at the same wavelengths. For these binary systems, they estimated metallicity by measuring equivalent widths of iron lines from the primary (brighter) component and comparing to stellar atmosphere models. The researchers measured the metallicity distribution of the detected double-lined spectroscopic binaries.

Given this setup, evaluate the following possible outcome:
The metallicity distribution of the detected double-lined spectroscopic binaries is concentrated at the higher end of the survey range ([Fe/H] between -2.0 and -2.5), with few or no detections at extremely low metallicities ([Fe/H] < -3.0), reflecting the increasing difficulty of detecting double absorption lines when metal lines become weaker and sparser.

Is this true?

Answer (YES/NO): NO